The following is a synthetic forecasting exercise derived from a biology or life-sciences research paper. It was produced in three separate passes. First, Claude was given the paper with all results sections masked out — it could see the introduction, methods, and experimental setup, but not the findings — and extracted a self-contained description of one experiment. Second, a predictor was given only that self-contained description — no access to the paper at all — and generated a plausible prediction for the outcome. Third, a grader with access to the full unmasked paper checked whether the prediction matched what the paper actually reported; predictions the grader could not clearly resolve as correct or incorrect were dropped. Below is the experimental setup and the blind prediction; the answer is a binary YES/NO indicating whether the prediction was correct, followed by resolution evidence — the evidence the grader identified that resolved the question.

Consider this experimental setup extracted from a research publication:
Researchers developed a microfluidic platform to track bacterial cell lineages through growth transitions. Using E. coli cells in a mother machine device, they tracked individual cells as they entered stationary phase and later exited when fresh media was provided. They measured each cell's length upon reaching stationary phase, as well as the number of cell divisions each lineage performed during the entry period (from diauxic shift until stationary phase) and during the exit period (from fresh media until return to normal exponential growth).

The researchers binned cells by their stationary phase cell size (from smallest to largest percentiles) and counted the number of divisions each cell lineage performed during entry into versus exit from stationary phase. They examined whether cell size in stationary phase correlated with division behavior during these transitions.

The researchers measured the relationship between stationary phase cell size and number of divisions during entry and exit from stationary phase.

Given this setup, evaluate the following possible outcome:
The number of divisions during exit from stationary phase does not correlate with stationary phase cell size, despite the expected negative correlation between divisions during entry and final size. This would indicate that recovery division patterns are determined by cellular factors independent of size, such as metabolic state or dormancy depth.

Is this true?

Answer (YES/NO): NO